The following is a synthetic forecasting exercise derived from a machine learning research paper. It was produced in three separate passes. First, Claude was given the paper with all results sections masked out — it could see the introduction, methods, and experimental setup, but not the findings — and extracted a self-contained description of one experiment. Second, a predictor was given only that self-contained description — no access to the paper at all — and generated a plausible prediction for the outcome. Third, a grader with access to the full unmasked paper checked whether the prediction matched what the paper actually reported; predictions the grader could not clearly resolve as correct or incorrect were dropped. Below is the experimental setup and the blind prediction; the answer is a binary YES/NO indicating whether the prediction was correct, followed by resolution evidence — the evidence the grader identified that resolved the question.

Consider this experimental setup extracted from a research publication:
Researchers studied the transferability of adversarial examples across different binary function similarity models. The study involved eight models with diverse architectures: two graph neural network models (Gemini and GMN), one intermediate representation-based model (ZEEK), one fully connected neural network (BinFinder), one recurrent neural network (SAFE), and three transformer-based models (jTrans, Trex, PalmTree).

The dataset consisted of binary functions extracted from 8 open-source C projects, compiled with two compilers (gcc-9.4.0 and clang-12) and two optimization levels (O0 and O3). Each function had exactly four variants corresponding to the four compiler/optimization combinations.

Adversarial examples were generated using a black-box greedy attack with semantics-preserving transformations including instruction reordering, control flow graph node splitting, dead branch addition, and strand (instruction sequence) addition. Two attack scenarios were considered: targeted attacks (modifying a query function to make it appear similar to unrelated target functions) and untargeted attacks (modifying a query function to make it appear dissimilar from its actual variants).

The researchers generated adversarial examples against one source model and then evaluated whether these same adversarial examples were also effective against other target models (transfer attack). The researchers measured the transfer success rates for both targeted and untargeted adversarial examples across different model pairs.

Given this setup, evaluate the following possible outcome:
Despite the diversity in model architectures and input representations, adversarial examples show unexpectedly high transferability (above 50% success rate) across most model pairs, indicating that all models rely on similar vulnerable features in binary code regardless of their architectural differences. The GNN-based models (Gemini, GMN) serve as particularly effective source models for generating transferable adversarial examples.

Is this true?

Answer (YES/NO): NO